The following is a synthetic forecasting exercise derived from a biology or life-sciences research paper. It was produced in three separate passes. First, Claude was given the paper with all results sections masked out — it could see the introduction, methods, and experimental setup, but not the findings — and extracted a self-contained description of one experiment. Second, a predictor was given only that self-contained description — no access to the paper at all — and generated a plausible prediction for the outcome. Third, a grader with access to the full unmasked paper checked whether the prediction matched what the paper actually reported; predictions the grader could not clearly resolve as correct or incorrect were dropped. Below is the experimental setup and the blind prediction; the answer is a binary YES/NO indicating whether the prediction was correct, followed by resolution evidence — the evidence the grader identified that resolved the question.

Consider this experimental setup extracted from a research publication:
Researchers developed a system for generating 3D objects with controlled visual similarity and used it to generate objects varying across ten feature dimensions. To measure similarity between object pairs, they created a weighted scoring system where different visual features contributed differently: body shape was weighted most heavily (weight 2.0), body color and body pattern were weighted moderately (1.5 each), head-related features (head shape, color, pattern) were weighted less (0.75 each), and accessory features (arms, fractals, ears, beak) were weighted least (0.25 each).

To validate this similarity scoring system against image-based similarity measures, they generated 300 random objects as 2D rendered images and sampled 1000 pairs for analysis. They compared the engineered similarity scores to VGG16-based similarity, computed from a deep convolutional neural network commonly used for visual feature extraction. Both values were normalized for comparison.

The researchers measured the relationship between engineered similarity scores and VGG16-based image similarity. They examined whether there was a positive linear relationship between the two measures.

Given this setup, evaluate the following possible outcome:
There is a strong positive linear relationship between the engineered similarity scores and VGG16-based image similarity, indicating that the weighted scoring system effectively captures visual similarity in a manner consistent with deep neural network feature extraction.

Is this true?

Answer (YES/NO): NO